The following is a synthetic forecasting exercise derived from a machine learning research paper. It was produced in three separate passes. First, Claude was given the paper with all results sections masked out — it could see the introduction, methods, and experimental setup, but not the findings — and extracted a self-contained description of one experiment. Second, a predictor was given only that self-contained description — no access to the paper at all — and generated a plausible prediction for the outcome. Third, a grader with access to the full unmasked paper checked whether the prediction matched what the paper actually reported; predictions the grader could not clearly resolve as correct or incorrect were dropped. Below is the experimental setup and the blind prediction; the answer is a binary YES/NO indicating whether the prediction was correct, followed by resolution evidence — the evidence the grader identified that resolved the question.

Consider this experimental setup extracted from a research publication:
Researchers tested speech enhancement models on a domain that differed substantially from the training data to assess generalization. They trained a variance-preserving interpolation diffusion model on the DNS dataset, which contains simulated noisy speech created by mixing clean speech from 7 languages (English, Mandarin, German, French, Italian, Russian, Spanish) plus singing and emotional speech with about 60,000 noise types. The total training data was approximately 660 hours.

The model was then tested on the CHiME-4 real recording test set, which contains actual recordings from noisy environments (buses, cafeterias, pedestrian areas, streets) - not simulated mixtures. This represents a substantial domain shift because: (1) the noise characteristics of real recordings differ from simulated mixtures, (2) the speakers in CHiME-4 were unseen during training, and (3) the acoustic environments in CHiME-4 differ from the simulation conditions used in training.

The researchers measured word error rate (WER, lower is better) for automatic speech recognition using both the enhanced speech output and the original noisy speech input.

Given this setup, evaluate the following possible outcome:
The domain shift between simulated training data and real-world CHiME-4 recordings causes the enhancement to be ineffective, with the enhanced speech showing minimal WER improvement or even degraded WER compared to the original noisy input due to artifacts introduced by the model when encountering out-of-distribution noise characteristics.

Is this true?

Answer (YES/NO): NO